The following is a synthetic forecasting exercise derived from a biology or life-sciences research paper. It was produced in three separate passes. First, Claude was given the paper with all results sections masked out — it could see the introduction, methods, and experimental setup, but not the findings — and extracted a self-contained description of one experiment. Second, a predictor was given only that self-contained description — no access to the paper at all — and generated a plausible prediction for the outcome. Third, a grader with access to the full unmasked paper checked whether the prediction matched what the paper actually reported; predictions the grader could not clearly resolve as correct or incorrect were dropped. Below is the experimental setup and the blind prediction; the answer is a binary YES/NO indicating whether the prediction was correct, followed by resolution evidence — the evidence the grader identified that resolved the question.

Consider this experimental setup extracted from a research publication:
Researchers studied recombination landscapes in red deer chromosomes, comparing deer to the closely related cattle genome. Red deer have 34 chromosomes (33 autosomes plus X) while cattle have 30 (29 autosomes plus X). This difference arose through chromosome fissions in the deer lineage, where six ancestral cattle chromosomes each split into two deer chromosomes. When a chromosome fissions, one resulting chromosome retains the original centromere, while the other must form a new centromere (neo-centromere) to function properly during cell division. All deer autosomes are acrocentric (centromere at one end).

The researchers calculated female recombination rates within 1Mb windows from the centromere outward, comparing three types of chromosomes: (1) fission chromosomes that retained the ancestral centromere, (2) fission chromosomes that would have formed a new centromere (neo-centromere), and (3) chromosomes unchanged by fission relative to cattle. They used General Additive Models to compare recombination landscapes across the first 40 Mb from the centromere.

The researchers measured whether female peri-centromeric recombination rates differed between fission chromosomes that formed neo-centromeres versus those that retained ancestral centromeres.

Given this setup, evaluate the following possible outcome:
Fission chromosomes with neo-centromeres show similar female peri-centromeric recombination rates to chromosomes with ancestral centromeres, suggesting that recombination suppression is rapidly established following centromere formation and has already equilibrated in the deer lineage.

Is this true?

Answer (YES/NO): NO